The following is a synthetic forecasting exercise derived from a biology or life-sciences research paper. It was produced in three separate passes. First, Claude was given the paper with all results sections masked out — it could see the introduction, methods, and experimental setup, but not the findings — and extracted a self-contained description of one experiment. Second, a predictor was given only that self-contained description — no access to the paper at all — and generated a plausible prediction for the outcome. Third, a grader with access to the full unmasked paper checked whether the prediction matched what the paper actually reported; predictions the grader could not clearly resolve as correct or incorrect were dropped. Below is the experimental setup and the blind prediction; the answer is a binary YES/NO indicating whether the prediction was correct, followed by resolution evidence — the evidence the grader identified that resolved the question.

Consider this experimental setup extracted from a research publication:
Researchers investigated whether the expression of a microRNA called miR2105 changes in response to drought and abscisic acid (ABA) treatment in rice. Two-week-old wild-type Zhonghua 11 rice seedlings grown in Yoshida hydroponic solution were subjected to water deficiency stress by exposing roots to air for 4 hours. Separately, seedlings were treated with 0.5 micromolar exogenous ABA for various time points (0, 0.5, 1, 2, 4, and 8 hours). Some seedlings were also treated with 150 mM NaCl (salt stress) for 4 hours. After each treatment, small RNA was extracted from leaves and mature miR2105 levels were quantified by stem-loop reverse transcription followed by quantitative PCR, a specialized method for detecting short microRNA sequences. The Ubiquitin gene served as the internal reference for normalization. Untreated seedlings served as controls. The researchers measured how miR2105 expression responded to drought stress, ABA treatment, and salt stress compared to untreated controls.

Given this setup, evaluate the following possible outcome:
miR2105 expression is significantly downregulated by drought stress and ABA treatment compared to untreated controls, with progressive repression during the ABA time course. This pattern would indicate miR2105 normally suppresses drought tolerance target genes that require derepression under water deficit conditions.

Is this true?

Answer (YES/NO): YES